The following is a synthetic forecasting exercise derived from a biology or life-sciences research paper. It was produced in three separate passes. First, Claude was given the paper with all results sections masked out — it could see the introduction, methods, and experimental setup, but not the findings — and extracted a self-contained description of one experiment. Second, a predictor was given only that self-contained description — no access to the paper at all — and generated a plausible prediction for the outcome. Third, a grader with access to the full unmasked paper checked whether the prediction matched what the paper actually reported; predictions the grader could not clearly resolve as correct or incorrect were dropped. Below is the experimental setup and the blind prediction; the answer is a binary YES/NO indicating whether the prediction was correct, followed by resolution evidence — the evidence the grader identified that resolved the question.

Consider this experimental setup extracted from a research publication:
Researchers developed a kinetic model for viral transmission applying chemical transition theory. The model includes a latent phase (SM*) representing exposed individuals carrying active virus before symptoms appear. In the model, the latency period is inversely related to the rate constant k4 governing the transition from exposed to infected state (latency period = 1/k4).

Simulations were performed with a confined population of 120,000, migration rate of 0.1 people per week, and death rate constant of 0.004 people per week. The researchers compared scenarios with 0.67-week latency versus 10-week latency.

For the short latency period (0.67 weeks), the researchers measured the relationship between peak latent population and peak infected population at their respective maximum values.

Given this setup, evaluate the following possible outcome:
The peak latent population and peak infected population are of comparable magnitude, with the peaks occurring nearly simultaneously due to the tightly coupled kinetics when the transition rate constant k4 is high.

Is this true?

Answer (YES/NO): NO